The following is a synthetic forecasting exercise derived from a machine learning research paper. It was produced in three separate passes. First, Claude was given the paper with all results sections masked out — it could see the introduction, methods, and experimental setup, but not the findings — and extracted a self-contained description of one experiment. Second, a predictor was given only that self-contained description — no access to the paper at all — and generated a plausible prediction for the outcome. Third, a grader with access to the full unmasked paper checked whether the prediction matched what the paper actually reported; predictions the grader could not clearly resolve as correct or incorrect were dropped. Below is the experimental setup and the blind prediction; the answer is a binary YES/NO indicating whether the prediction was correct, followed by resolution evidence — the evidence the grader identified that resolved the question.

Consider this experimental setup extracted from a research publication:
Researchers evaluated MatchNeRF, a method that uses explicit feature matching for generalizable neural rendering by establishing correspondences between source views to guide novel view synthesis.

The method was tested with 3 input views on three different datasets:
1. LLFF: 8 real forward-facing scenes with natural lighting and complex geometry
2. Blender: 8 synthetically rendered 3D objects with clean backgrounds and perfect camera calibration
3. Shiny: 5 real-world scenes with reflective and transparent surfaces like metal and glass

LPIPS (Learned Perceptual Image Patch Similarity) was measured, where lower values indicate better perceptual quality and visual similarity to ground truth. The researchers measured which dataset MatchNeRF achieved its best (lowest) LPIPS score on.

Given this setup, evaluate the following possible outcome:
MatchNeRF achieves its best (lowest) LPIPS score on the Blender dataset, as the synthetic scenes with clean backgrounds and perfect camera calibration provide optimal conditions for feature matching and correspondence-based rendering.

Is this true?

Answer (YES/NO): YES